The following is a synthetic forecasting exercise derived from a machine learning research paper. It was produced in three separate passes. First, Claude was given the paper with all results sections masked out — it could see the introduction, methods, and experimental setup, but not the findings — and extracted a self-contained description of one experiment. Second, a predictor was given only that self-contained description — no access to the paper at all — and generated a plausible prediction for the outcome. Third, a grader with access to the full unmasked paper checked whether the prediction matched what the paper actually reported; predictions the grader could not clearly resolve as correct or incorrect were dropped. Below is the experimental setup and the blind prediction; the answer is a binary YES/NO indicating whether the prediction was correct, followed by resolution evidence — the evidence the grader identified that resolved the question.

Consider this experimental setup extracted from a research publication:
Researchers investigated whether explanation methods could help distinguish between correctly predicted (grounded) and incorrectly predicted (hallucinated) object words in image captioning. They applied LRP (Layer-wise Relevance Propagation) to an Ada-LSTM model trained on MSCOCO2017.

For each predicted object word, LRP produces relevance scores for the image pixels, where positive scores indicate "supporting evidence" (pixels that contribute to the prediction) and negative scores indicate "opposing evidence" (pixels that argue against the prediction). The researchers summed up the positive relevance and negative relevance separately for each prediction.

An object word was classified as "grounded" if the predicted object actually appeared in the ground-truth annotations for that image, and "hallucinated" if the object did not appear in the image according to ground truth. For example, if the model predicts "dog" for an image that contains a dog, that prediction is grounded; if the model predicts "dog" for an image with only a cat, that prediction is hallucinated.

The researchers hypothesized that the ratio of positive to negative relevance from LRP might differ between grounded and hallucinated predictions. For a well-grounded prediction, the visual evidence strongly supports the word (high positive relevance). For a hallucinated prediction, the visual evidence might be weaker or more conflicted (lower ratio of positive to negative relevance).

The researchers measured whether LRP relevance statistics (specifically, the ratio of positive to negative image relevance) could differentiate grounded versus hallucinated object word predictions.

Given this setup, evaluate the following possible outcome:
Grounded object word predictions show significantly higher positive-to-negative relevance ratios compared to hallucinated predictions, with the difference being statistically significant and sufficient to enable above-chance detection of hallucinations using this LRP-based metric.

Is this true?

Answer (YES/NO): NO